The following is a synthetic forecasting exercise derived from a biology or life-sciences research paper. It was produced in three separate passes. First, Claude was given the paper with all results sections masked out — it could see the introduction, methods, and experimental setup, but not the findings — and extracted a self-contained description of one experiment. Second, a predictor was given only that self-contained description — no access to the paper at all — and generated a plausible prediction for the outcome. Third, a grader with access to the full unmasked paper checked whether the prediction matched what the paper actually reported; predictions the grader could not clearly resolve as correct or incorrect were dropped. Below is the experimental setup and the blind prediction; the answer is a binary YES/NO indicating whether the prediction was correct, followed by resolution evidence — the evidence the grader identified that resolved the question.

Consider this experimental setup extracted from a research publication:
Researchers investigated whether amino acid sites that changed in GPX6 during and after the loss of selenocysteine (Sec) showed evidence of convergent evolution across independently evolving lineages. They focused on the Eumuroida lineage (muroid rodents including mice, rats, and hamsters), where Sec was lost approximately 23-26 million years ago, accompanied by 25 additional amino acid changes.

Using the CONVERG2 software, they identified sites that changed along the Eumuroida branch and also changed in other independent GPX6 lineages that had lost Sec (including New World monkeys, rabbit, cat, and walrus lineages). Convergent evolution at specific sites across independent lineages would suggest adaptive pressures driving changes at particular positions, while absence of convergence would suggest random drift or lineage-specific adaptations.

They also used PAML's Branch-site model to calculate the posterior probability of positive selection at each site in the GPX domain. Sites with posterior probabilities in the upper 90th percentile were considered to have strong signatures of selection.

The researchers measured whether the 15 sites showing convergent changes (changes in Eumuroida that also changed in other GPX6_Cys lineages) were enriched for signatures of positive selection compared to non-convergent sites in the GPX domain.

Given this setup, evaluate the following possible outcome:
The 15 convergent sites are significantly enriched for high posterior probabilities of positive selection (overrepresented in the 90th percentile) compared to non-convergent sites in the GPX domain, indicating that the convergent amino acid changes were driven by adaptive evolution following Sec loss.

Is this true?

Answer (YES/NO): YES